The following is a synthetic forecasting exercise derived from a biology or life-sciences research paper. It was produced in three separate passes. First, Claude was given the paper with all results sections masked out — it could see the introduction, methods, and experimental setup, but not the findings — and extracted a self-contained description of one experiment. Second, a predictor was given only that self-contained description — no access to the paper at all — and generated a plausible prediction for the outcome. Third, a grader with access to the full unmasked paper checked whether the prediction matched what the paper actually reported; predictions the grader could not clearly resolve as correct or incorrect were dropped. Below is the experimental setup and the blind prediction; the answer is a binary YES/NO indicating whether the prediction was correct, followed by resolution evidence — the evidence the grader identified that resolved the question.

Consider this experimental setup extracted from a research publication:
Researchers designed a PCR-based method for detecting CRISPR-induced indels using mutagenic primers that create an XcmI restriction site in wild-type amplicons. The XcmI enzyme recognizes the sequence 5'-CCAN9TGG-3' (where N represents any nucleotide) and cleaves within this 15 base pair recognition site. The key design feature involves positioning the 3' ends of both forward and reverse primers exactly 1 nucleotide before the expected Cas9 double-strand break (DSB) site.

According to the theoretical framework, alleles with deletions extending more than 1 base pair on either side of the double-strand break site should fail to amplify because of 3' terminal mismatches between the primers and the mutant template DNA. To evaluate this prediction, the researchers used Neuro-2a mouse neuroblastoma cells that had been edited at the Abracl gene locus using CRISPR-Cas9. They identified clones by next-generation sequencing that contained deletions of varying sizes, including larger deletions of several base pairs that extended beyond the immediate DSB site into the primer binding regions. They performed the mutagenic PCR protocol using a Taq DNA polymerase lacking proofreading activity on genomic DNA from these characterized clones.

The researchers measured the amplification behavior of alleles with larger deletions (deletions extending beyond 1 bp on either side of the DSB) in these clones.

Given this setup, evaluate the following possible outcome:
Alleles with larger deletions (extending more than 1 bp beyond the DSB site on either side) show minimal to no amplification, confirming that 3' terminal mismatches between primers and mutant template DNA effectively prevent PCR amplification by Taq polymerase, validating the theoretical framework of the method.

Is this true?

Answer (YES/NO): YES